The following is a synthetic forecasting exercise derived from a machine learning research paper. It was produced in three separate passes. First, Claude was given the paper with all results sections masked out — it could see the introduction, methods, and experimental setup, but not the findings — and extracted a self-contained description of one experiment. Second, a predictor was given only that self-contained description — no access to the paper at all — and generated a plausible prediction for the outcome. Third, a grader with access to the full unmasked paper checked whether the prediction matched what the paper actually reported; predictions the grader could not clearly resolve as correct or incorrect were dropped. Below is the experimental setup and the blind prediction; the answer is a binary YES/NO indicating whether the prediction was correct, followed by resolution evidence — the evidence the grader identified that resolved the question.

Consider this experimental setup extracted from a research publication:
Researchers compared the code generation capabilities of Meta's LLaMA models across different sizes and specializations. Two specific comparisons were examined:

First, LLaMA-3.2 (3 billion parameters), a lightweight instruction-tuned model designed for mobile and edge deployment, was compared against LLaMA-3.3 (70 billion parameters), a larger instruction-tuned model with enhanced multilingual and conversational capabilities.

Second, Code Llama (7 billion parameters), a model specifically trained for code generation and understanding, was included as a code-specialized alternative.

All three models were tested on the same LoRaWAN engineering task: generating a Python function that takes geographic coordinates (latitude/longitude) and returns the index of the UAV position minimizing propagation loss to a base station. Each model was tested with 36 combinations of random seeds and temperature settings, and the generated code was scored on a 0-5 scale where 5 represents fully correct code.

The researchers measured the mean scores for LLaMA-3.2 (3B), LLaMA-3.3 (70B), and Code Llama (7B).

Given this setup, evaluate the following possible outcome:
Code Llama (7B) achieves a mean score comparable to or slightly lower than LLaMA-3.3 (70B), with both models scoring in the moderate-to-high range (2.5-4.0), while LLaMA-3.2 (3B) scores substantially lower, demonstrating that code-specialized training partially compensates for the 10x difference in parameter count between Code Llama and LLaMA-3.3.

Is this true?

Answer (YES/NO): NO